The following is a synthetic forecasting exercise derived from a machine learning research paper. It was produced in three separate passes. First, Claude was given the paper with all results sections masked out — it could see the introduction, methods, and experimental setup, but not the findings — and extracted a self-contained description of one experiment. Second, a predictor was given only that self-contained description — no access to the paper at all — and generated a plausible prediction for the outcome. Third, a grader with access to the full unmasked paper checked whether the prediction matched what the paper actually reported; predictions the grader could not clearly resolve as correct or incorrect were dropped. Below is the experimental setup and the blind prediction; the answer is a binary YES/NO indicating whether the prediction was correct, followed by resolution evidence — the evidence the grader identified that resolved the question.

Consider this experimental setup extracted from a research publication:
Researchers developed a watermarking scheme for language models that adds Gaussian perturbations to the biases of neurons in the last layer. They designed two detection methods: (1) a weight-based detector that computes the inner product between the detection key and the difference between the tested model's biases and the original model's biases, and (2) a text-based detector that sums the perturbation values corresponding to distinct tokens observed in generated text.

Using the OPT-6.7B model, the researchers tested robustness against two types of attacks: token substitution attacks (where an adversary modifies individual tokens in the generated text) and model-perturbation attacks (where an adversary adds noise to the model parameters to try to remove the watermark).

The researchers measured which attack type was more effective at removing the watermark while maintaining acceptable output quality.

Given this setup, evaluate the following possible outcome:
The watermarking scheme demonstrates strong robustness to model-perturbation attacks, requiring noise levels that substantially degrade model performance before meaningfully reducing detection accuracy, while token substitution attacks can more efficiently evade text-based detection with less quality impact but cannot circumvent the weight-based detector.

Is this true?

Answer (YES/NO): NO